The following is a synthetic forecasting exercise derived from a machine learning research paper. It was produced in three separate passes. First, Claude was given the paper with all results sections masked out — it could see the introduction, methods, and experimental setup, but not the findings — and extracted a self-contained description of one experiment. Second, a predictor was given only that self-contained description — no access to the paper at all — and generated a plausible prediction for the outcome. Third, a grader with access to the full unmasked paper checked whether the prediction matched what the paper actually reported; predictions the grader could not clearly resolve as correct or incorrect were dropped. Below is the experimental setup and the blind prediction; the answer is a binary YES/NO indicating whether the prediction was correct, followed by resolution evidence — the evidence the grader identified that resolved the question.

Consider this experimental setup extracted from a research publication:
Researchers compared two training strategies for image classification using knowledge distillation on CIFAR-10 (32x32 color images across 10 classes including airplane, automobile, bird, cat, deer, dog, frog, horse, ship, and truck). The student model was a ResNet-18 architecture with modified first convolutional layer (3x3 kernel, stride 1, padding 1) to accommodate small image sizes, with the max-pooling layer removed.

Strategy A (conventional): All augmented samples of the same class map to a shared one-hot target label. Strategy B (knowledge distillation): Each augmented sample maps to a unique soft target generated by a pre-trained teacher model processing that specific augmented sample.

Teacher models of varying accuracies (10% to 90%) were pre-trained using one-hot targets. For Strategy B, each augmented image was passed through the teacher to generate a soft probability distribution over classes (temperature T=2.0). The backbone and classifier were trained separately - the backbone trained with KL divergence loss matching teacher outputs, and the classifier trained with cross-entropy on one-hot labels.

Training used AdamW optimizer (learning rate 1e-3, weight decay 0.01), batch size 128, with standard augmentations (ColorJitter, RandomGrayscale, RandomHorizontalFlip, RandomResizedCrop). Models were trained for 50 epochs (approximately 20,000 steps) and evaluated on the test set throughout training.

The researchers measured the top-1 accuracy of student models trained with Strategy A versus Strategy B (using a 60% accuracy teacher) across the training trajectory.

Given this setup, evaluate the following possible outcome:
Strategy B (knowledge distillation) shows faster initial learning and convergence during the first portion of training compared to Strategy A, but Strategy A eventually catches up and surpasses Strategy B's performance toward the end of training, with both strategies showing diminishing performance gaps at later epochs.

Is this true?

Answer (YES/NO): YES